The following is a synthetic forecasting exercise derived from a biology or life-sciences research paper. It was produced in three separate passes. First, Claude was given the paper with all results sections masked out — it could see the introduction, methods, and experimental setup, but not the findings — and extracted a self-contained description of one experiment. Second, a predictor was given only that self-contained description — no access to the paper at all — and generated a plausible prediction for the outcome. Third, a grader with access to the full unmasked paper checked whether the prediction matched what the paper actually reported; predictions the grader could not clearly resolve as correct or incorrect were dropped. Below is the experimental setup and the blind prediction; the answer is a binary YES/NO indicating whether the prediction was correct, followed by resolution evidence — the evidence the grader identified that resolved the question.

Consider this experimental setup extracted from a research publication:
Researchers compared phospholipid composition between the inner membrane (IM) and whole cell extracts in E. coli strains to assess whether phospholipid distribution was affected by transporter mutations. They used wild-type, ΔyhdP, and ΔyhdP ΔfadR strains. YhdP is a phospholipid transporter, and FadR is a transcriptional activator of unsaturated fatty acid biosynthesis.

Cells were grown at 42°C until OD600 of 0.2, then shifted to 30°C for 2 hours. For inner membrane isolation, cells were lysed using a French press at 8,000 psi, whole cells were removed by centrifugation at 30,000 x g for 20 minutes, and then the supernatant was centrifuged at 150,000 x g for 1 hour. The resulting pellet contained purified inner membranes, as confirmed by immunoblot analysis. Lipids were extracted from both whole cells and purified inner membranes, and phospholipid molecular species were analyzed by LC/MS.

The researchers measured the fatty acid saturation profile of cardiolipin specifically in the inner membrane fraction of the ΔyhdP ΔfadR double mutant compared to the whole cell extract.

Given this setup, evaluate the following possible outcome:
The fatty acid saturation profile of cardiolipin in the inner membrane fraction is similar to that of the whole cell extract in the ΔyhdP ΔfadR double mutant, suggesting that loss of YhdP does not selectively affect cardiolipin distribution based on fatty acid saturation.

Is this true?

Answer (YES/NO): YES